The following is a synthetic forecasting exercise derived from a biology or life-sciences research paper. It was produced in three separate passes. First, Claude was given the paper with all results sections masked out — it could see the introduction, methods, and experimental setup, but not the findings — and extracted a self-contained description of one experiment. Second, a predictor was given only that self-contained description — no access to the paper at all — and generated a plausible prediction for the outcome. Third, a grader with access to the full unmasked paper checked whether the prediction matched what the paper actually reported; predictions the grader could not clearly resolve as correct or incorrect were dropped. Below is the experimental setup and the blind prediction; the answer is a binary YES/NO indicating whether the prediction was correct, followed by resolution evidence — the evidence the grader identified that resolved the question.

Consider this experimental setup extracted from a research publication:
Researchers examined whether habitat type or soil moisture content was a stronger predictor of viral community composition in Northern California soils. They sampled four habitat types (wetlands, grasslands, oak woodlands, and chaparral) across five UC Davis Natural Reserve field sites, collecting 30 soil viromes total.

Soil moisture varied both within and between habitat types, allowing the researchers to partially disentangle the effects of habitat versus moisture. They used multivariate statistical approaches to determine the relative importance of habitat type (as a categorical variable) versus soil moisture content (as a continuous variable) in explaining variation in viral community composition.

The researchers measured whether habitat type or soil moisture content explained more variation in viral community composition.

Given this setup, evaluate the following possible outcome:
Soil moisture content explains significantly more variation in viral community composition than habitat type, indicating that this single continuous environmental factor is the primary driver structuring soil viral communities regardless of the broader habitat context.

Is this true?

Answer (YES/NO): YES